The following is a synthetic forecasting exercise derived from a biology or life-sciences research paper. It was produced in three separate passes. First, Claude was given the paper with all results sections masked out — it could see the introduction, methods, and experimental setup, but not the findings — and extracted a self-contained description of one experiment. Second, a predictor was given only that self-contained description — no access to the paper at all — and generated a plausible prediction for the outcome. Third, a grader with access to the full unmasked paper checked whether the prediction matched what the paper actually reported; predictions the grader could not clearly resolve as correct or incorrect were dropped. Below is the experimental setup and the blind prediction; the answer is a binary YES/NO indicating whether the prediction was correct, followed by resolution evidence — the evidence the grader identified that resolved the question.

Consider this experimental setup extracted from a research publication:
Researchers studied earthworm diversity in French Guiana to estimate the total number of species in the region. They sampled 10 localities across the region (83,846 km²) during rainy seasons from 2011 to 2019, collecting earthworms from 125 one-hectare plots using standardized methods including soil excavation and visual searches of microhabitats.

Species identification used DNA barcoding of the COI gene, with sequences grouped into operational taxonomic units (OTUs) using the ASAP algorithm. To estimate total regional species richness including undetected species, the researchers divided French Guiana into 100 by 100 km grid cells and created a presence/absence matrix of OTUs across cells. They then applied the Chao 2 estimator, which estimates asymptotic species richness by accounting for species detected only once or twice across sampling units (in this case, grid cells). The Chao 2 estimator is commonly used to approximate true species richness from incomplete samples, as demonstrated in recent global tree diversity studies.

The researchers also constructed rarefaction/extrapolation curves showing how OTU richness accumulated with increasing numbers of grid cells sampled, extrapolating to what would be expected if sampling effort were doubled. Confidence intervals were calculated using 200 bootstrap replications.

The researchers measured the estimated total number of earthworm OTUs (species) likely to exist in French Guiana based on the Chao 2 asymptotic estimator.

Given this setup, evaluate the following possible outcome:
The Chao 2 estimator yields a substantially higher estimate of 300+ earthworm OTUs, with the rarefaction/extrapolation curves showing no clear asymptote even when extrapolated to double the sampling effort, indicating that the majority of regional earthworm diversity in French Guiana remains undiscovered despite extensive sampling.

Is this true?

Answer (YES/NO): YES